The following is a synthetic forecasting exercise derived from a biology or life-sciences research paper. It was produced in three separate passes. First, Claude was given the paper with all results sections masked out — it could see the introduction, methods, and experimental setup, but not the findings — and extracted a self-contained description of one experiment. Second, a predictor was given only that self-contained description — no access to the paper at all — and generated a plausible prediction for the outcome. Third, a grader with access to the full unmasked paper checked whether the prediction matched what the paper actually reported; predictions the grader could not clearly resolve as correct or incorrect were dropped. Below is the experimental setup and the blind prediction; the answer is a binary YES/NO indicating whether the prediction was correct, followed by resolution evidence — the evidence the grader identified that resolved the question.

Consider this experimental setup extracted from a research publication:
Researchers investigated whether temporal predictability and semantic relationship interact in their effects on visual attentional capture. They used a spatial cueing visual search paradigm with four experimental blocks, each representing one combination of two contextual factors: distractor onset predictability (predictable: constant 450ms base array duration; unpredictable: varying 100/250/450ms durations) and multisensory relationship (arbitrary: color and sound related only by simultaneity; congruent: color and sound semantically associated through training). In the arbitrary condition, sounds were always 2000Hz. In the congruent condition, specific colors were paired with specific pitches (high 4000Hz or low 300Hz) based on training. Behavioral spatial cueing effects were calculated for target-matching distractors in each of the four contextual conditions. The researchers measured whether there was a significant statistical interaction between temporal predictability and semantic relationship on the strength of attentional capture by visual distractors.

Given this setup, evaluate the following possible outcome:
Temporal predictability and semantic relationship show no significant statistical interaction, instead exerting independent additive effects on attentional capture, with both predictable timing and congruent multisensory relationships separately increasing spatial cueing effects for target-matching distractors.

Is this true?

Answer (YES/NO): NO